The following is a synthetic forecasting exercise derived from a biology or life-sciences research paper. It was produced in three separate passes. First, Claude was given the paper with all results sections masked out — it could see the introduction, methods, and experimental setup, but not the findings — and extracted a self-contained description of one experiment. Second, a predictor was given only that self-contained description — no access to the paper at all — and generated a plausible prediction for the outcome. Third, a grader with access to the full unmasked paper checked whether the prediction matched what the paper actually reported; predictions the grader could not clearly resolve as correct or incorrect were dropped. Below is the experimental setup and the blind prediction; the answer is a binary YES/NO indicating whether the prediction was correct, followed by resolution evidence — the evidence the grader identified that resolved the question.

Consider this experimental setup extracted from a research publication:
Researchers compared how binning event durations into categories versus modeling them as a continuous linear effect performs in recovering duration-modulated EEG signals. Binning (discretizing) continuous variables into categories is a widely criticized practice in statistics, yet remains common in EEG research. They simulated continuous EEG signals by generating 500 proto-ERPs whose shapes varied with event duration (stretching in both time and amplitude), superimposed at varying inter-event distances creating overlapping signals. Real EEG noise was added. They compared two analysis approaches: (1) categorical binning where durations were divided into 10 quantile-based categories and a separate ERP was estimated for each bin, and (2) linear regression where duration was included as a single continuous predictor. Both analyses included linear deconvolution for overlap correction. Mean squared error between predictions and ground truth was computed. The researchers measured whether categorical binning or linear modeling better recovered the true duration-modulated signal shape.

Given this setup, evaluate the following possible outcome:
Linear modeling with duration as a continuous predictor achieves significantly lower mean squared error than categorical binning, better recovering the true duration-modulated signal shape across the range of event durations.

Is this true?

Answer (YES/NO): NO